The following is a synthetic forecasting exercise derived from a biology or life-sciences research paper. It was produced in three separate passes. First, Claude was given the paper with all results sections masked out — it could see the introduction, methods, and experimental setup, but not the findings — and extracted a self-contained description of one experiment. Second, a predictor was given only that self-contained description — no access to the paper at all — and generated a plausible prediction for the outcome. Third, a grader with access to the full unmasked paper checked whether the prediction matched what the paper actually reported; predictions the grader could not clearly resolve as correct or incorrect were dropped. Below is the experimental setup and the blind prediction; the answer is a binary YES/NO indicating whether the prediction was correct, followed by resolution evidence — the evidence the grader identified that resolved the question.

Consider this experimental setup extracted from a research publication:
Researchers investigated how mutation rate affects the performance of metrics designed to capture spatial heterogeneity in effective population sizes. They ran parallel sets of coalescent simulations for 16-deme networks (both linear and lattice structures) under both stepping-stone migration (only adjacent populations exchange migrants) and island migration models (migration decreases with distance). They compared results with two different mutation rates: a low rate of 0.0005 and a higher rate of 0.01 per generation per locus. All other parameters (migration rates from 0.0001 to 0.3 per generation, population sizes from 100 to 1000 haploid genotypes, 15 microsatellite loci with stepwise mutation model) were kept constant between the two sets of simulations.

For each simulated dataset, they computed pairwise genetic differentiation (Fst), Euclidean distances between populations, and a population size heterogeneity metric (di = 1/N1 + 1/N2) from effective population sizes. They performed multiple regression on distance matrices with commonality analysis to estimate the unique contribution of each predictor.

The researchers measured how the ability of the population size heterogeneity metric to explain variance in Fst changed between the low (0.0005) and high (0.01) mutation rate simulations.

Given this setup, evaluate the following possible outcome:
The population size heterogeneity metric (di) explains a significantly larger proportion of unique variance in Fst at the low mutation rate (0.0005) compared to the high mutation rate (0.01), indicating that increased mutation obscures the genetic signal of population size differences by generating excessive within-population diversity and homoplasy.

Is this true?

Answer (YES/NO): NO